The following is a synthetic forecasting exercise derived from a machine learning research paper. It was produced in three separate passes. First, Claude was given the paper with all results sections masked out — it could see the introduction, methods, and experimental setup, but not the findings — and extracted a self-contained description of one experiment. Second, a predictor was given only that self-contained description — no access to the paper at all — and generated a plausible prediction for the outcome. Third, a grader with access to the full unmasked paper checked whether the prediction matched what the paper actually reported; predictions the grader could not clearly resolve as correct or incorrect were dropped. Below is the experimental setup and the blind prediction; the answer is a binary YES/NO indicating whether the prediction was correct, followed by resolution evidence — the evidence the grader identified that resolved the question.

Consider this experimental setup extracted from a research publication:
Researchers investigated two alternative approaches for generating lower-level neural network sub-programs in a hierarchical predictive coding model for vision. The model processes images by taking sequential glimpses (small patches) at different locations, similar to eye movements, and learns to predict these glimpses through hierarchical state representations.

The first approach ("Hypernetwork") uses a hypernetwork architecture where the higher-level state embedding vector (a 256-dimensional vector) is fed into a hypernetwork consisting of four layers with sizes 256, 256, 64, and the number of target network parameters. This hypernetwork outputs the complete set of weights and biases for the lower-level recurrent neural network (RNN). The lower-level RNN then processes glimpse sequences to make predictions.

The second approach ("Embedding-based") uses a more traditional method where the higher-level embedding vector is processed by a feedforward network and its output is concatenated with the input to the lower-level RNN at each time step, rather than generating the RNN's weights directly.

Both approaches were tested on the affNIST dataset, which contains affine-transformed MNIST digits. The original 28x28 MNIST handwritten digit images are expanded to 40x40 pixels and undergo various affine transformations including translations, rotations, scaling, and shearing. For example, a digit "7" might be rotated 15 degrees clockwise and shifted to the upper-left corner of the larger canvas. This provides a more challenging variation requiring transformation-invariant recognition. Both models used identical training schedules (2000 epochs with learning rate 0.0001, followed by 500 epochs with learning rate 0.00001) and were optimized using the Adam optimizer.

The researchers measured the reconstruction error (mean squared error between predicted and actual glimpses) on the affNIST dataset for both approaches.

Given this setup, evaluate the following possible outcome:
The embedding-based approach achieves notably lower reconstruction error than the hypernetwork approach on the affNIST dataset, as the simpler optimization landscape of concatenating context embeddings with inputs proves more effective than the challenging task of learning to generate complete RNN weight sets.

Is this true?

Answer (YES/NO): NO